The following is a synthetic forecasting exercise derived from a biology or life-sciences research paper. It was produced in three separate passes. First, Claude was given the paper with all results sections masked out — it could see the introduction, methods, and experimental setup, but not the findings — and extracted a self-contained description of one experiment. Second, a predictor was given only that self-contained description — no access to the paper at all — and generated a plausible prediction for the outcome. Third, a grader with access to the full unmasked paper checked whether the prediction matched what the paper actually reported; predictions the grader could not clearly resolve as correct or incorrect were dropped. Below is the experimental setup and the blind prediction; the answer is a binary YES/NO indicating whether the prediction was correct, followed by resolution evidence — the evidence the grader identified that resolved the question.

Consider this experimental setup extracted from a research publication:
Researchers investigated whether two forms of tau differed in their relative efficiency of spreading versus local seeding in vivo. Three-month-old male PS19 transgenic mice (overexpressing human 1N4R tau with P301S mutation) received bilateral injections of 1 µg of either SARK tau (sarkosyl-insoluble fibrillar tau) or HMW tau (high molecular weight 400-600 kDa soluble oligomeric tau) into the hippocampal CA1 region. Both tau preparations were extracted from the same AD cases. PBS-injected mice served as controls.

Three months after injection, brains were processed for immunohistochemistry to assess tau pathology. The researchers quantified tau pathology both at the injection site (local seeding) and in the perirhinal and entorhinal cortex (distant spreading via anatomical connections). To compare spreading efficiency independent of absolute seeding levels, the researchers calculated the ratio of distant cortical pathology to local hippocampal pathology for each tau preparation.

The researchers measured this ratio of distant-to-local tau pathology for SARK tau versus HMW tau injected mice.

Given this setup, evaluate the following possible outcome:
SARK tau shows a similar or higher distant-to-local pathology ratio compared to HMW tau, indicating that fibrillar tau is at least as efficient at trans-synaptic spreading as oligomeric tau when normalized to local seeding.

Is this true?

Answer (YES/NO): NO